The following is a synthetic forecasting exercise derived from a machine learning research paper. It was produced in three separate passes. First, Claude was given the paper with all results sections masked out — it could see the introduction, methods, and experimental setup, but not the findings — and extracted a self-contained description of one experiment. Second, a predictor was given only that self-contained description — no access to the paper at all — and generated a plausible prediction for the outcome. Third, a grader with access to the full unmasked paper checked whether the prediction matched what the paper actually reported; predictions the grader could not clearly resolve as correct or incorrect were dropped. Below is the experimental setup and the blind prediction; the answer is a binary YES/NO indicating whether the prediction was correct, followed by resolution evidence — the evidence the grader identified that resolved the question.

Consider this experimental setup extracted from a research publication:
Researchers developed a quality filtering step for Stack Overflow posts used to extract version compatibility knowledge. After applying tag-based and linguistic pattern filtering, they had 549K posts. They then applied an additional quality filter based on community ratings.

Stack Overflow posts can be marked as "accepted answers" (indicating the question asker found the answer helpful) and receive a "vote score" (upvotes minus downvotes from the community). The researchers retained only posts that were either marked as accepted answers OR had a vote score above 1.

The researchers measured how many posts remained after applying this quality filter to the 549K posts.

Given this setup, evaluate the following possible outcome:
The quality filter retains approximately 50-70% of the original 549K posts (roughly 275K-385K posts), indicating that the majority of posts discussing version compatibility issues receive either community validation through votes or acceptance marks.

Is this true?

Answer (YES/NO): YES